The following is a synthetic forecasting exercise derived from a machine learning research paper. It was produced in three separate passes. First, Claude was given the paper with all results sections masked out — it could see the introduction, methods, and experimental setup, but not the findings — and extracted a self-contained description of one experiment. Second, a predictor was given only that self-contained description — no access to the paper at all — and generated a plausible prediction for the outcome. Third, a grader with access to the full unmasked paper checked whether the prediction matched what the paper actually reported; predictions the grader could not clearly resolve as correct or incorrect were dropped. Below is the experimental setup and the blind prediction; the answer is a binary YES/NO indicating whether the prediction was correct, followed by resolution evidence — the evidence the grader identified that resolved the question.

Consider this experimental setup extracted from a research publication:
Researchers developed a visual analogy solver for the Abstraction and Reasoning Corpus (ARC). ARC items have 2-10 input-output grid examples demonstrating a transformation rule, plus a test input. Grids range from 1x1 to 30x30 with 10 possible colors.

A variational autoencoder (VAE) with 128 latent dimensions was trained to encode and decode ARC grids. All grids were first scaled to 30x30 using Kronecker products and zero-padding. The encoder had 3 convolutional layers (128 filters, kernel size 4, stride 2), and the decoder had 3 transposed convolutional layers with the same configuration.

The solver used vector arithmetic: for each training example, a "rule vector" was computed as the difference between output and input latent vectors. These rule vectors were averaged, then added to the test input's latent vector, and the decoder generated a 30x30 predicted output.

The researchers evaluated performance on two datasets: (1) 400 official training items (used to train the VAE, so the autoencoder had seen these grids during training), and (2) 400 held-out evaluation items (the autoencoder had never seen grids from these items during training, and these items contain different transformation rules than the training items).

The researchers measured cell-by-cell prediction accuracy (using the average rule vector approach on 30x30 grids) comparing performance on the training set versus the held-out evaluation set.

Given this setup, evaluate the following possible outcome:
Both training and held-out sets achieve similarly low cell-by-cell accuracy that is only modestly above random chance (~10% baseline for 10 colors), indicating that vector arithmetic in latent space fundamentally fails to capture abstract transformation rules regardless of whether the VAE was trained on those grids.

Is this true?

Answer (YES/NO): NO